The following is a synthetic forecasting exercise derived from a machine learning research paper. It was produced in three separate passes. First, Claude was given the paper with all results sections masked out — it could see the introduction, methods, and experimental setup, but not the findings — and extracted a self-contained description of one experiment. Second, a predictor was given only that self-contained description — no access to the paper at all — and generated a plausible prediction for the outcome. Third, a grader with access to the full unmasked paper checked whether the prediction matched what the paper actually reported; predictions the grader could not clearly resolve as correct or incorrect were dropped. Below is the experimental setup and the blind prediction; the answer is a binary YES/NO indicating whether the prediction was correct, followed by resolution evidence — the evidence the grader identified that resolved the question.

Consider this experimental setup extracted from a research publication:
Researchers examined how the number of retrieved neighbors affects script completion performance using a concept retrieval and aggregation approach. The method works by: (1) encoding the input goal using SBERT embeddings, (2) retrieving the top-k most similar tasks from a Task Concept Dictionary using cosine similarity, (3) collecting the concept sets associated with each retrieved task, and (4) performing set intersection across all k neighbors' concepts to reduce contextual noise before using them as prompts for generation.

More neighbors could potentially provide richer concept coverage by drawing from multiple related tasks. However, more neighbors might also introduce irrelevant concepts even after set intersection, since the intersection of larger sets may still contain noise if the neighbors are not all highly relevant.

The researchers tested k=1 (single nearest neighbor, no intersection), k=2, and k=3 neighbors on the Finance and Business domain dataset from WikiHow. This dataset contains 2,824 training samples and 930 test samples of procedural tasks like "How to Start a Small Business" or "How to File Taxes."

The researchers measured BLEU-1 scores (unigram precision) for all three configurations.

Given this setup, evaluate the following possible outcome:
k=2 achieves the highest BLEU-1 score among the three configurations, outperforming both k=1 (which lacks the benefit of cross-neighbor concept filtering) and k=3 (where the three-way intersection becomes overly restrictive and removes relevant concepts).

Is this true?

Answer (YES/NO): YES